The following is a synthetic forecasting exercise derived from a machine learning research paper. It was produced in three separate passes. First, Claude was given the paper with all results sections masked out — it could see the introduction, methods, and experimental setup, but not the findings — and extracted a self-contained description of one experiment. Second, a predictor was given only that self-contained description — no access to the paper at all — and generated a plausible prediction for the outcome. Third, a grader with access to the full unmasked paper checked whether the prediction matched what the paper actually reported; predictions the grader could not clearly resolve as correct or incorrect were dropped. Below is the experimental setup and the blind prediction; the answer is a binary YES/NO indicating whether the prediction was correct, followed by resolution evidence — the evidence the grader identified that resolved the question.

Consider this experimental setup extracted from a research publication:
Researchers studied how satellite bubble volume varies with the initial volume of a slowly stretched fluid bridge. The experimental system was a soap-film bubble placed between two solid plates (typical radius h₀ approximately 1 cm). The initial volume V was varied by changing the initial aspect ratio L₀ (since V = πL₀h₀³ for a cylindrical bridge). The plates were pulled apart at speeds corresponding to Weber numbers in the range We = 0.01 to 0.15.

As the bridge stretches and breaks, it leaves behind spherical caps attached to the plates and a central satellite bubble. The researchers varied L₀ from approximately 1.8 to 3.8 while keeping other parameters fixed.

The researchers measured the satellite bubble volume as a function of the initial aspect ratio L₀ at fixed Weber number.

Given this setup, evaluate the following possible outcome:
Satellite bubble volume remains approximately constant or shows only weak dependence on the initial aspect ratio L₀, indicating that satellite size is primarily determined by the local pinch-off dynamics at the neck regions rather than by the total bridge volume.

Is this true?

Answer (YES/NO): NO